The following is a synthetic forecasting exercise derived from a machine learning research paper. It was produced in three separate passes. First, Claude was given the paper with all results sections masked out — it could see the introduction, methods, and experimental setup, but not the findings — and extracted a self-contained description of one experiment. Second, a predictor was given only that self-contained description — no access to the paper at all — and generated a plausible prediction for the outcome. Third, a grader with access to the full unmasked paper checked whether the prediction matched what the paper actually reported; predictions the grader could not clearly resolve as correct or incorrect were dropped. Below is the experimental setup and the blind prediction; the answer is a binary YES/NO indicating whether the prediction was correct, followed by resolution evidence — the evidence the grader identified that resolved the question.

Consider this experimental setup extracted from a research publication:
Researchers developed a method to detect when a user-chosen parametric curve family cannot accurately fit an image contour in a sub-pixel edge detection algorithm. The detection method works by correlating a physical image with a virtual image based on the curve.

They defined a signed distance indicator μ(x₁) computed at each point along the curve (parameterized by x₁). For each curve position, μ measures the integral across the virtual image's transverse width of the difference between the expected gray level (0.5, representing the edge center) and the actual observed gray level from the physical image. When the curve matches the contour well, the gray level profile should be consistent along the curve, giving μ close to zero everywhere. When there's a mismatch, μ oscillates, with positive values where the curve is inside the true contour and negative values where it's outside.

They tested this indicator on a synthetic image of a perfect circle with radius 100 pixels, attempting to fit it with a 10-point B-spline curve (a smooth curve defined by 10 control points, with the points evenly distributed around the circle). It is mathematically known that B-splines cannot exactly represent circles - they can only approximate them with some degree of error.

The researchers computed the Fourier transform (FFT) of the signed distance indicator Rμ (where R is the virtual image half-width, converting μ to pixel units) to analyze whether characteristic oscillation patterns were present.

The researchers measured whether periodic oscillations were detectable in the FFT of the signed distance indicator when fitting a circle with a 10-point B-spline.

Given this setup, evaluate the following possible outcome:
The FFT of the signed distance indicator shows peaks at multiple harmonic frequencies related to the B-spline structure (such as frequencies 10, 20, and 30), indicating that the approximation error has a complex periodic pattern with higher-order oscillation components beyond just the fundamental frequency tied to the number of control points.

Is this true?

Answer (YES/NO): NO